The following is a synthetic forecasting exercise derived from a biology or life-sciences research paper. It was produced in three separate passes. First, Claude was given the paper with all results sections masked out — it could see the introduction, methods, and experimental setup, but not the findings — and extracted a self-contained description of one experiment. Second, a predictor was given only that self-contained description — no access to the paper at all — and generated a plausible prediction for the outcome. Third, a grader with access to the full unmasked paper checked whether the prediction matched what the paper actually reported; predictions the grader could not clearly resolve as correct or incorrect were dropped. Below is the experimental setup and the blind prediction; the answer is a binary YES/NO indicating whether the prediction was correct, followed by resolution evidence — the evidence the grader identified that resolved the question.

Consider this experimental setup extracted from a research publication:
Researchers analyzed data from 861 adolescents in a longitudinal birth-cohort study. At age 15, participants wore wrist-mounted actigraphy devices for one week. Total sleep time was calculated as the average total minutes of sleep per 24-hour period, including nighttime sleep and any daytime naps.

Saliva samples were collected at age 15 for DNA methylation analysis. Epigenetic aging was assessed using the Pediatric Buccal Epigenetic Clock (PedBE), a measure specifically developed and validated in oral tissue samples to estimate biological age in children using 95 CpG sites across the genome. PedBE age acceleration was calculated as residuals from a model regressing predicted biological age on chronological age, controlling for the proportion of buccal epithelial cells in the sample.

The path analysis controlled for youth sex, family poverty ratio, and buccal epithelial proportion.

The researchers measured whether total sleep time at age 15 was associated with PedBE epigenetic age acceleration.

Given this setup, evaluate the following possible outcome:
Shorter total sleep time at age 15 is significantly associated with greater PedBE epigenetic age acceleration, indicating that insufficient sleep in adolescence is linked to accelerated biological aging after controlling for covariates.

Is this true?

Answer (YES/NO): NO